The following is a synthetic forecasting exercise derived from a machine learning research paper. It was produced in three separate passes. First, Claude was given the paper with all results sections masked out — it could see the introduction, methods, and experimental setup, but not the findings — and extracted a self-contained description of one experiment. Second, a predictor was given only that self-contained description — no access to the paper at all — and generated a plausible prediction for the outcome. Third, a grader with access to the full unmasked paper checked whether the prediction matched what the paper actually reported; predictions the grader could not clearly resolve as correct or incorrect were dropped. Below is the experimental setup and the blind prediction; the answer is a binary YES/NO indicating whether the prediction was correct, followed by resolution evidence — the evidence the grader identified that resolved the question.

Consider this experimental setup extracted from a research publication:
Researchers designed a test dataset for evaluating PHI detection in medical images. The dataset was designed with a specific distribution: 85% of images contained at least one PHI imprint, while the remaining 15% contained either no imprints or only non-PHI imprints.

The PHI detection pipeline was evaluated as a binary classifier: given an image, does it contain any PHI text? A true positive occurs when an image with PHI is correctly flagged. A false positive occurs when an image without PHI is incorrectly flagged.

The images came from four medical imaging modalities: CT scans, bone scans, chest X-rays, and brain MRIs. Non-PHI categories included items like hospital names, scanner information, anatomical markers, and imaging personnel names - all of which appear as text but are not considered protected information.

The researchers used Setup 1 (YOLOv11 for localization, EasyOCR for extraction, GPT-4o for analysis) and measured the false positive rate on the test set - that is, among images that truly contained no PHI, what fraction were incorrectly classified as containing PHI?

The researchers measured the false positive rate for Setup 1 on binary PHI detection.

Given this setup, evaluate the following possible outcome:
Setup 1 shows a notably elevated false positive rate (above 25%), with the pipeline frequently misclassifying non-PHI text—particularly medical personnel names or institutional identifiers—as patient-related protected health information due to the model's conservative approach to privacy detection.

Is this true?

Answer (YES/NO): NO